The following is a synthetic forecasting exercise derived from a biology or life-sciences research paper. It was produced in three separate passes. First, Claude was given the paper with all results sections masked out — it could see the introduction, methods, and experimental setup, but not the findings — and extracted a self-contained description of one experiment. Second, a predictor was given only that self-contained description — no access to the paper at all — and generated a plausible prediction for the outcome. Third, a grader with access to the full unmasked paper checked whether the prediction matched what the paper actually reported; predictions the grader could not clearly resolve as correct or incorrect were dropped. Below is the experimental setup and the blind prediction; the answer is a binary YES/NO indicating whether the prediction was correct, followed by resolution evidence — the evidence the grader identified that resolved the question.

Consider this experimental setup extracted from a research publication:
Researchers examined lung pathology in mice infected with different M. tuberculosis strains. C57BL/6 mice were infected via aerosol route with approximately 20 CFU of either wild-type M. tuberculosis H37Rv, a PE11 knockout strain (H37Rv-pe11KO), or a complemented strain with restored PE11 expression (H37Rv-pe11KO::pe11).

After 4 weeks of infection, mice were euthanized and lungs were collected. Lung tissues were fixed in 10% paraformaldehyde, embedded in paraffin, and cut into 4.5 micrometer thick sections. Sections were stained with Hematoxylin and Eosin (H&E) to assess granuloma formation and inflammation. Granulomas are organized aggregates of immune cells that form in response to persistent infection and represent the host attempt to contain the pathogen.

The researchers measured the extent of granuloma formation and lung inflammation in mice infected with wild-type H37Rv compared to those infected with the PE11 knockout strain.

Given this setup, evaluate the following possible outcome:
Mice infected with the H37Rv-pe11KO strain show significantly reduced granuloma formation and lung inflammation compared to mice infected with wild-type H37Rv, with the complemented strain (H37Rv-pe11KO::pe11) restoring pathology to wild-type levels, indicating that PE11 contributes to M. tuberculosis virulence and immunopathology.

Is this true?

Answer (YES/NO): YES